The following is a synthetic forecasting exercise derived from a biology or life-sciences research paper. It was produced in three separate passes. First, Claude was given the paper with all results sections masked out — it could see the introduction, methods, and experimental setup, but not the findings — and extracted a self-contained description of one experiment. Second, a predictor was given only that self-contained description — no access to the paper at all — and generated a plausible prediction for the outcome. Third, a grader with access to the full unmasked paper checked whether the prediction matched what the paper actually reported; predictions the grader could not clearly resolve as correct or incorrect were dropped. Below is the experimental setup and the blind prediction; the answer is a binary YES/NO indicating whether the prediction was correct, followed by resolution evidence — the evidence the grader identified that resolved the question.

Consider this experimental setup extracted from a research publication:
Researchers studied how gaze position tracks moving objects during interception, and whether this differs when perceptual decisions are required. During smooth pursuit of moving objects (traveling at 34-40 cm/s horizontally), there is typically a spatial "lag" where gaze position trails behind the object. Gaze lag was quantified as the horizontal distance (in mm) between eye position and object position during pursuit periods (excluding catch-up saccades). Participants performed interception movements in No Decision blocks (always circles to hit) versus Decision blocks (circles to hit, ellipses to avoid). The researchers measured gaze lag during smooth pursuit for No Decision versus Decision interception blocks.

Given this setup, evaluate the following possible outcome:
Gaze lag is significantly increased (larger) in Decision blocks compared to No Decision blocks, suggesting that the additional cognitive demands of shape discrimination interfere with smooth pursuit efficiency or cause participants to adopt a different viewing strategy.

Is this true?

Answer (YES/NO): YES